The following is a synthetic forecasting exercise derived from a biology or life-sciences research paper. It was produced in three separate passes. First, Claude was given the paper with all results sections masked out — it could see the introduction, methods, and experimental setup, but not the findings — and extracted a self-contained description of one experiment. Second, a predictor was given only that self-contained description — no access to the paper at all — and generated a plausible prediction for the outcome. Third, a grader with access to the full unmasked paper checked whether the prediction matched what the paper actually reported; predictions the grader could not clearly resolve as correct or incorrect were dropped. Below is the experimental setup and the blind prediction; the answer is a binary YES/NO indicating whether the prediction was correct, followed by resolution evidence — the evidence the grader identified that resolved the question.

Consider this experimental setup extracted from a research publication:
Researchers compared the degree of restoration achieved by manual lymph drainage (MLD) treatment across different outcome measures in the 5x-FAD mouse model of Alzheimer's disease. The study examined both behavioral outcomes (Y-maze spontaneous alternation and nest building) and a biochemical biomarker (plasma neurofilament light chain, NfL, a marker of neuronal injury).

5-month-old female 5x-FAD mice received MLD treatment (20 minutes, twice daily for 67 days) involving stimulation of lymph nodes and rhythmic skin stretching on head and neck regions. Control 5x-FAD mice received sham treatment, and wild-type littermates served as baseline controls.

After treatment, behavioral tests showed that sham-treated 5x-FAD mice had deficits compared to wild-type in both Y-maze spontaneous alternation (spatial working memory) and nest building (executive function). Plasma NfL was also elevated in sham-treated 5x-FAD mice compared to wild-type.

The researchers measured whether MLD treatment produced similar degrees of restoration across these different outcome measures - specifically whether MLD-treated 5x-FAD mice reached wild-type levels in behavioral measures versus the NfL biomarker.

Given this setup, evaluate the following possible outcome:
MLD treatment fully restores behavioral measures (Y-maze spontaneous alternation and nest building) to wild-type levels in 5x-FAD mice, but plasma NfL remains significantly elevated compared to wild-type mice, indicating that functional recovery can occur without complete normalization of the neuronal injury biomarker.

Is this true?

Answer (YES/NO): YES